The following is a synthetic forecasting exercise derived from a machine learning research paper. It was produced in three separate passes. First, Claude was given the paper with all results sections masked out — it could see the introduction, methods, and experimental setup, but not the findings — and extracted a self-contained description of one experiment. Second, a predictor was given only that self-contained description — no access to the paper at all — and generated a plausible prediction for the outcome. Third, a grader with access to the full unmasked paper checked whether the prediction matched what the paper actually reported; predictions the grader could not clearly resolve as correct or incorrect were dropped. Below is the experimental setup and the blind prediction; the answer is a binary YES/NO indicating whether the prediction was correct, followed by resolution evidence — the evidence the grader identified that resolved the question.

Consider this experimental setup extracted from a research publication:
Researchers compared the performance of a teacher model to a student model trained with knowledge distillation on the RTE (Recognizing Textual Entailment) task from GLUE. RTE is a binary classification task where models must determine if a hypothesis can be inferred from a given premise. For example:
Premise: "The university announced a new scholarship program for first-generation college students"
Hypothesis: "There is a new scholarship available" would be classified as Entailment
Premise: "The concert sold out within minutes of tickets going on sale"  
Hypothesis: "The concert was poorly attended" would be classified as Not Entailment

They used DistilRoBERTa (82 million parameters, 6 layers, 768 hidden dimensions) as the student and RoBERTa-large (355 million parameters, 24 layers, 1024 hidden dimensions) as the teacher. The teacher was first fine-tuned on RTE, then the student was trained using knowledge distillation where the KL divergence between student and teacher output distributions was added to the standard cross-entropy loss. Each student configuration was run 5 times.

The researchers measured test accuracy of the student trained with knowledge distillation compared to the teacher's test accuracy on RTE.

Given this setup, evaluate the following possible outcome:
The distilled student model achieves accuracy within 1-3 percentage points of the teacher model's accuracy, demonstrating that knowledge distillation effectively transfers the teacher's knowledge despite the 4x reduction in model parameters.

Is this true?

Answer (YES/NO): NO